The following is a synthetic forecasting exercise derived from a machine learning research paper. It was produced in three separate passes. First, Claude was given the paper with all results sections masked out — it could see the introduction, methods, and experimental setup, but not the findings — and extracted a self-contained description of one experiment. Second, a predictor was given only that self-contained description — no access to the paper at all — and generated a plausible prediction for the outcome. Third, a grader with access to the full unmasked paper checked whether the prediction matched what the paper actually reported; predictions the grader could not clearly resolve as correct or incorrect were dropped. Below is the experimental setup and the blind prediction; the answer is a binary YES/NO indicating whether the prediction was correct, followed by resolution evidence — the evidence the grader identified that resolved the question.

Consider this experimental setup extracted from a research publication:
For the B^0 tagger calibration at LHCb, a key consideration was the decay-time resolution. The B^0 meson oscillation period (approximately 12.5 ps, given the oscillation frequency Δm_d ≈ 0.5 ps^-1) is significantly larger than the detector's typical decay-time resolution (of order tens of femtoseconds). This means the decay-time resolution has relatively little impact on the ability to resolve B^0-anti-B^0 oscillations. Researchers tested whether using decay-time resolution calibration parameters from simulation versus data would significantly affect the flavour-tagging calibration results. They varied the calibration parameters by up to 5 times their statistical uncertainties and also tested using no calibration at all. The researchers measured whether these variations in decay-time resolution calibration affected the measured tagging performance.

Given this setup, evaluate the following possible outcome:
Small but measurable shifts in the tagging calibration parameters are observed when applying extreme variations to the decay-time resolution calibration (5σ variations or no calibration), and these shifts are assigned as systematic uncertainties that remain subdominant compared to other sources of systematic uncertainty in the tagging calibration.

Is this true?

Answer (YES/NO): NO